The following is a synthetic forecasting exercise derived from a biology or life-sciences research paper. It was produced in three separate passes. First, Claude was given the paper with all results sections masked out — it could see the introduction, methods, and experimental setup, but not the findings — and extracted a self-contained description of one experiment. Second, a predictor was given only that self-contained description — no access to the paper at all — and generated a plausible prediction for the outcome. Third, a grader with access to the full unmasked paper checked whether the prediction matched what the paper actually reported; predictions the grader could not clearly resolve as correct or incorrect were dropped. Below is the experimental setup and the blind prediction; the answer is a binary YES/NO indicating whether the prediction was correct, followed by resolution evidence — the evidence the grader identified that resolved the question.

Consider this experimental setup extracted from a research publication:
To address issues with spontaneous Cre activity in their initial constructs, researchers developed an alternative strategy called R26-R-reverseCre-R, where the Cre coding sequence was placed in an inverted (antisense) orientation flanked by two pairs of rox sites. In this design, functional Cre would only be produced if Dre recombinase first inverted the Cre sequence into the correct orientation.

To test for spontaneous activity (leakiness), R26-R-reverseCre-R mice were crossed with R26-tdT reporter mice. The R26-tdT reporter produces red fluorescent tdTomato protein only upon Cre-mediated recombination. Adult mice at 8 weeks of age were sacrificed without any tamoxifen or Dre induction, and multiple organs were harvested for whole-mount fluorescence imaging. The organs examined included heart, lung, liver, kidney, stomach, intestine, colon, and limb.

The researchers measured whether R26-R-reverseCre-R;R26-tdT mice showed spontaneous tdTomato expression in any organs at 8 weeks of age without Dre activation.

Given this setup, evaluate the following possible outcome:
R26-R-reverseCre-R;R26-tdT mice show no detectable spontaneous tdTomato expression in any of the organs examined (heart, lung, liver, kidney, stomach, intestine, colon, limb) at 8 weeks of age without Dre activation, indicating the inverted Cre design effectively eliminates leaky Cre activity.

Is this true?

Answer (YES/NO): NO